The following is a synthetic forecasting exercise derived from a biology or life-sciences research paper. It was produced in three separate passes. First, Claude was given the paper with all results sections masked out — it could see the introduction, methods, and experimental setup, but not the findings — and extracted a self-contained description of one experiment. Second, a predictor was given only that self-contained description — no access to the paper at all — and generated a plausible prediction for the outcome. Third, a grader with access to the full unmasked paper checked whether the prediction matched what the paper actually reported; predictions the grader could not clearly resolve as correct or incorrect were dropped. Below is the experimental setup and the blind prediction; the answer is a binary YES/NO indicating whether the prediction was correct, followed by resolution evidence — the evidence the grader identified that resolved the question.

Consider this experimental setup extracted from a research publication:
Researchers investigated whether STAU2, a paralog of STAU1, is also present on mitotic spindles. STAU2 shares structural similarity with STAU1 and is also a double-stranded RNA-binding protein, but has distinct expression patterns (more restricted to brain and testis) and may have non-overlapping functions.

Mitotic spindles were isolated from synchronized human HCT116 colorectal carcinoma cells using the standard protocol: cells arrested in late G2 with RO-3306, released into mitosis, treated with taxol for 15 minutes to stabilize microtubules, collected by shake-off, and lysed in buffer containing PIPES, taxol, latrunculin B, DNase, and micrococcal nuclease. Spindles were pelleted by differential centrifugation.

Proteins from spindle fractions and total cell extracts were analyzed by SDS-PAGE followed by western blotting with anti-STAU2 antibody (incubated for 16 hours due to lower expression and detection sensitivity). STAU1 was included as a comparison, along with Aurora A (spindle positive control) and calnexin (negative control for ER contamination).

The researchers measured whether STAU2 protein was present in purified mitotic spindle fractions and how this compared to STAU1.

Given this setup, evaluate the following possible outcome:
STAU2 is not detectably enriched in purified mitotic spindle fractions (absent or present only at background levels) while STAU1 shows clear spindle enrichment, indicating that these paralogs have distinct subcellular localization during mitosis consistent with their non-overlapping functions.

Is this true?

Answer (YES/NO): YES